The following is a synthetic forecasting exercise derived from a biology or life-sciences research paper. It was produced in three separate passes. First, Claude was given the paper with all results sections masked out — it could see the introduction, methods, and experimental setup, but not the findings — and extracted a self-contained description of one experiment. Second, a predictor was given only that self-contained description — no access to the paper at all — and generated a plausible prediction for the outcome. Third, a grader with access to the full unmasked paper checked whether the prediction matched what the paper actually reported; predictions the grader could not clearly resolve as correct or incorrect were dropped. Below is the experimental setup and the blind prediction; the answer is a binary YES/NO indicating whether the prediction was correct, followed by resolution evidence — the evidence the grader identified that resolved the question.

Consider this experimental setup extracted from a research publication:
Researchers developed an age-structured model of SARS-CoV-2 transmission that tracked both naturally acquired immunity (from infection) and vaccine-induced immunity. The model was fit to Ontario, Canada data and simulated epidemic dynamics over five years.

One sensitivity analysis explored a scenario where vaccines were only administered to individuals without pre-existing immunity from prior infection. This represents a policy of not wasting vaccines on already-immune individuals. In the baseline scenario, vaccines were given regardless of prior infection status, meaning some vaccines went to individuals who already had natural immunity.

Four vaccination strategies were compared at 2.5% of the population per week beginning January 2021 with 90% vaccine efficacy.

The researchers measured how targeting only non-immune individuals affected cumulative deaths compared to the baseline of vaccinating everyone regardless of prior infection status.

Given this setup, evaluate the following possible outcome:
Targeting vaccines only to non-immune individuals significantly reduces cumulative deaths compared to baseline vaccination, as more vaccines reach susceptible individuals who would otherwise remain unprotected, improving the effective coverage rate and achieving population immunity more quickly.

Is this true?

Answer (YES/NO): NO